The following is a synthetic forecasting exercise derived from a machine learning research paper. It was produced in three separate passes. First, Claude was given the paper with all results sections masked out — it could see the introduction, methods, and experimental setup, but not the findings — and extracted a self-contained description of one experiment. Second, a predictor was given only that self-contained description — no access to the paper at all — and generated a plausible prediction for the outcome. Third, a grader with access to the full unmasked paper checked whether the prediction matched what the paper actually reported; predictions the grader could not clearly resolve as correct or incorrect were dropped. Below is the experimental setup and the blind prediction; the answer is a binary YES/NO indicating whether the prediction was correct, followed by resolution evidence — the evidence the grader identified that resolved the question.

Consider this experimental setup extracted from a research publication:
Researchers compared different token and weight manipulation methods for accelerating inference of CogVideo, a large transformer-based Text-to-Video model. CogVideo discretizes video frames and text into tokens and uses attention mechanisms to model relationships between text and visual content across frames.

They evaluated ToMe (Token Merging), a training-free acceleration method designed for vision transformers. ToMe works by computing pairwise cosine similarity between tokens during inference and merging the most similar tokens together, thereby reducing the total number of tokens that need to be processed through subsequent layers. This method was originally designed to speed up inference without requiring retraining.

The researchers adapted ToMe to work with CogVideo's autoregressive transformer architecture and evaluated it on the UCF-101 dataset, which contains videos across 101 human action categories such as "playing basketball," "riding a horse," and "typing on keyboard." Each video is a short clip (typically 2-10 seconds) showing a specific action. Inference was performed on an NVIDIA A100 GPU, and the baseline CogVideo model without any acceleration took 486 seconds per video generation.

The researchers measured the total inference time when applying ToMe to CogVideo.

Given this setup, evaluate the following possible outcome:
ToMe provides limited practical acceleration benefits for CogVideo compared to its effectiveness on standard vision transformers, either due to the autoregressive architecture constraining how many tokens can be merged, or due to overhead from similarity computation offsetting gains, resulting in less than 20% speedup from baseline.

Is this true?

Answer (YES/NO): NO